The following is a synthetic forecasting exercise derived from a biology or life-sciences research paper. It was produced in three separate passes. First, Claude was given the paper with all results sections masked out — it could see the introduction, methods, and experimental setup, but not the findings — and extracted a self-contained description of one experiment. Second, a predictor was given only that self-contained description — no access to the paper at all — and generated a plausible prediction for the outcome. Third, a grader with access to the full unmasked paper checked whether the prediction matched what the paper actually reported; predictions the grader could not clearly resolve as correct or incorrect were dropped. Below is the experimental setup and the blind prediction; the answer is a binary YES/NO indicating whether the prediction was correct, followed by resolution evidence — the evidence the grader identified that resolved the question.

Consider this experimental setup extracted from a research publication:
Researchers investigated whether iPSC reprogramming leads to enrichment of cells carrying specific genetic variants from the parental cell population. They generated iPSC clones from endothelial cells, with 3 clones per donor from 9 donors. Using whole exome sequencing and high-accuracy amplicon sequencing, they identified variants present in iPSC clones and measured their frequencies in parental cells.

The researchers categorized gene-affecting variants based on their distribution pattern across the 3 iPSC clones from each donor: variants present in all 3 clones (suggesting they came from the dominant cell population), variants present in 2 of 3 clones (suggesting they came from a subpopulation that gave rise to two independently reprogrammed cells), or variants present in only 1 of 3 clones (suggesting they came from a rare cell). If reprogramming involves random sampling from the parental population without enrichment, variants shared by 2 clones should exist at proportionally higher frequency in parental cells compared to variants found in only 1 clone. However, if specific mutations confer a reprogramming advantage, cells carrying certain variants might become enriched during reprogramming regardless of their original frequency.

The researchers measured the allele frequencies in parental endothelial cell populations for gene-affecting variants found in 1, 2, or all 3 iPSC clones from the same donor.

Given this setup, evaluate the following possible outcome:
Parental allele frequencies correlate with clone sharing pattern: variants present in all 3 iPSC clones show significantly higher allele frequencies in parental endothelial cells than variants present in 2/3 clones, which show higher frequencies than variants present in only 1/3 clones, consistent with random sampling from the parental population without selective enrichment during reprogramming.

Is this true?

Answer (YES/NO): NO